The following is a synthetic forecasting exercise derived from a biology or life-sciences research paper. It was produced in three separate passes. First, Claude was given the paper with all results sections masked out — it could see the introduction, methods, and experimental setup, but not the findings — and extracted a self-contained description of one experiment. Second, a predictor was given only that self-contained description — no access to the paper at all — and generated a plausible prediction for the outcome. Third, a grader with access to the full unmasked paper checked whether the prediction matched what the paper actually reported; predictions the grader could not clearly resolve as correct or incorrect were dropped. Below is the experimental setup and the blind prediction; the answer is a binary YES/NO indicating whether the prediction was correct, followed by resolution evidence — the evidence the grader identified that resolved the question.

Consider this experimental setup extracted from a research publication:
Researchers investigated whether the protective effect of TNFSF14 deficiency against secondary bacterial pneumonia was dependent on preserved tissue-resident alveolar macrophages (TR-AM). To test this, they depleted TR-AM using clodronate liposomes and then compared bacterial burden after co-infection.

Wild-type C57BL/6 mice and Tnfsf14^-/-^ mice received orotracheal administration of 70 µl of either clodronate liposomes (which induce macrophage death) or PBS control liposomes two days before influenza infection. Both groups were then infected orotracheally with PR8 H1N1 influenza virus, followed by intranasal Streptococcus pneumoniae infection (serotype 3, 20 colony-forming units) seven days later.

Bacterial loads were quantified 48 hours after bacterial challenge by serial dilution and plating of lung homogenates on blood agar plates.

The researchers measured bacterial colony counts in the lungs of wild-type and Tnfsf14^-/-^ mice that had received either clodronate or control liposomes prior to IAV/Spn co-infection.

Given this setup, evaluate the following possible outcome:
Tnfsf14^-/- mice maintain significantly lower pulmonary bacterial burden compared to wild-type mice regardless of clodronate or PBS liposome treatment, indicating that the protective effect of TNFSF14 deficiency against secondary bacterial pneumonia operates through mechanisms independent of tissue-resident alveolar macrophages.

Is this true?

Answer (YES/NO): NO